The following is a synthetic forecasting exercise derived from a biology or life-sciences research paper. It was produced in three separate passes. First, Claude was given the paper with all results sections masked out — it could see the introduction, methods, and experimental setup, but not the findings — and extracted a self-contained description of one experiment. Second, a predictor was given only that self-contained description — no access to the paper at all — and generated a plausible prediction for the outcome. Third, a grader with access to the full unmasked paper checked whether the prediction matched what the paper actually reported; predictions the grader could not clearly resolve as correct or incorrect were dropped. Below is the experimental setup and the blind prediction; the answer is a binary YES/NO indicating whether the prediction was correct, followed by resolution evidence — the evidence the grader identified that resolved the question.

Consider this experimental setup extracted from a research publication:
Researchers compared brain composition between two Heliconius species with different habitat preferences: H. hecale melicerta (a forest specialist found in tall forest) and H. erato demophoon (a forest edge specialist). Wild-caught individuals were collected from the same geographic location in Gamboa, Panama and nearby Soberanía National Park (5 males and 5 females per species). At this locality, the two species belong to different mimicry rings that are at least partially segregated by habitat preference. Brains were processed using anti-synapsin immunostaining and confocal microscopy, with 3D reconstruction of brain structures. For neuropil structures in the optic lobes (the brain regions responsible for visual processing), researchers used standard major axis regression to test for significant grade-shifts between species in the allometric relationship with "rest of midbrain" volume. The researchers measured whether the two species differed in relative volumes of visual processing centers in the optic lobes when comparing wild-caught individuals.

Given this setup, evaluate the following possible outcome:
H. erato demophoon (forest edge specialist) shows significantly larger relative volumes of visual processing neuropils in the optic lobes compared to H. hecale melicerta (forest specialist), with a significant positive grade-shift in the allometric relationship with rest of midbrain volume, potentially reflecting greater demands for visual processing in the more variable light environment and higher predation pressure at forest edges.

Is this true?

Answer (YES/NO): YES